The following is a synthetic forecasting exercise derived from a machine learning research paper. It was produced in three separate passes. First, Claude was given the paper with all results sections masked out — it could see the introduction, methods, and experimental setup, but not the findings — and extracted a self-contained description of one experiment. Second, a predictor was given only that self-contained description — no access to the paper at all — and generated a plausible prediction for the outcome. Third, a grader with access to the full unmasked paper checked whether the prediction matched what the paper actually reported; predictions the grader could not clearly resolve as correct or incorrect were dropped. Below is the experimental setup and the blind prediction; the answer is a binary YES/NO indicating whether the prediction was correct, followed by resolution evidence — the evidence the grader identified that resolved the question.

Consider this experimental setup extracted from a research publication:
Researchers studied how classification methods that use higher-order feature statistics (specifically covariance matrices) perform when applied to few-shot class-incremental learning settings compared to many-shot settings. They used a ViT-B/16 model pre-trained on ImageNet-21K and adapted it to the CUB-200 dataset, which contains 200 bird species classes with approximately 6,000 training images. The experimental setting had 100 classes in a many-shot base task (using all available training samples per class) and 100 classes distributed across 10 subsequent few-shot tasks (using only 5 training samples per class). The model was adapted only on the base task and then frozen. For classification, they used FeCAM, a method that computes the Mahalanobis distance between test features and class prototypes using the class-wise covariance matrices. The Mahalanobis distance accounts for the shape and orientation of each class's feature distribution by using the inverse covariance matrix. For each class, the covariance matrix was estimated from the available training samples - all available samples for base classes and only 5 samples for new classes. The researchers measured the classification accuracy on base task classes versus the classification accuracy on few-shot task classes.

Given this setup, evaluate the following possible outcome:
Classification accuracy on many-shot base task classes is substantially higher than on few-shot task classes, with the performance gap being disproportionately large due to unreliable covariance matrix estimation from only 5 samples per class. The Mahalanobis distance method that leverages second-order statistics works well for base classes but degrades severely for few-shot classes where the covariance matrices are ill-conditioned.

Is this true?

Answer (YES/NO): YES